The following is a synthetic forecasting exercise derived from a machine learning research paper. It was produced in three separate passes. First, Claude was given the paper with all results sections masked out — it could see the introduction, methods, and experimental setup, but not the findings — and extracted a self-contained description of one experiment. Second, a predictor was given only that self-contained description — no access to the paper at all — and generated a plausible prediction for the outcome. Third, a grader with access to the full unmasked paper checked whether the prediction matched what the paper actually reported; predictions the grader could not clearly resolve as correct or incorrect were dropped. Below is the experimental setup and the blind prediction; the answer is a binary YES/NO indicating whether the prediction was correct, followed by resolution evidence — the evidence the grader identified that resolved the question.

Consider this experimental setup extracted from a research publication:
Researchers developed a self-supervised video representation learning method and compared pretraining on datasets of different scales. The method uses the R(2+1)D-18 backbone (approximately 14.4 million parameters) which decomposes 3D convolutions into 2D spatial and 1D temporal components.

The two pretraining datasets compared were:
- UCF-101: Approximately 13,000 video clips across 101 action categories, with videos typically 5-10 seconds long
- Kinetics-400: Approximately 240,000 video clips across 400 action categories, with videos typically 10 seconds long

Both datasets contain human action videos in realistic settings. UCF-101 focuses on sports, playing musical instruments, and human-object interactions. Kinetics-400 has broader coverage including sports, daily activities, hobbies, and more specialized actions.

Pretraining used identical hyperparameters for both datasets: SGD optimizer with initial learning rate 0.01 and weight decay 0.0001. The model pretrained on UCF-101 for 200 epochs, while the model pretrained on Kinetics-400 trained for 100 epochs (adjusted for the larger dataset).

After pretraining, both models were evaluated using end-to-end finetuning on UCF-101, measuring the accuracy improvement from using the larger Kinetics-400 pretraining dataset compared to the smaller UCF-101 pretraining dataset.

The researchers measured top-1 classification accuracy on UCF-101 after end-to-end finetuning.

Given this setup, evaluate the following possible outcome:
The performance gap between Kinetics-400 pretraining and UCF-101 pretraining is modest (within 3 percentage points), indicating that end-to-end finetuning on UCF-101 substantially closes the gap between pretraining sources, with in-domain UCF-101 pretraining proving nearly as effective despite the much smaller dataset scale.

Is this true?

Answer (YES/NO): NO